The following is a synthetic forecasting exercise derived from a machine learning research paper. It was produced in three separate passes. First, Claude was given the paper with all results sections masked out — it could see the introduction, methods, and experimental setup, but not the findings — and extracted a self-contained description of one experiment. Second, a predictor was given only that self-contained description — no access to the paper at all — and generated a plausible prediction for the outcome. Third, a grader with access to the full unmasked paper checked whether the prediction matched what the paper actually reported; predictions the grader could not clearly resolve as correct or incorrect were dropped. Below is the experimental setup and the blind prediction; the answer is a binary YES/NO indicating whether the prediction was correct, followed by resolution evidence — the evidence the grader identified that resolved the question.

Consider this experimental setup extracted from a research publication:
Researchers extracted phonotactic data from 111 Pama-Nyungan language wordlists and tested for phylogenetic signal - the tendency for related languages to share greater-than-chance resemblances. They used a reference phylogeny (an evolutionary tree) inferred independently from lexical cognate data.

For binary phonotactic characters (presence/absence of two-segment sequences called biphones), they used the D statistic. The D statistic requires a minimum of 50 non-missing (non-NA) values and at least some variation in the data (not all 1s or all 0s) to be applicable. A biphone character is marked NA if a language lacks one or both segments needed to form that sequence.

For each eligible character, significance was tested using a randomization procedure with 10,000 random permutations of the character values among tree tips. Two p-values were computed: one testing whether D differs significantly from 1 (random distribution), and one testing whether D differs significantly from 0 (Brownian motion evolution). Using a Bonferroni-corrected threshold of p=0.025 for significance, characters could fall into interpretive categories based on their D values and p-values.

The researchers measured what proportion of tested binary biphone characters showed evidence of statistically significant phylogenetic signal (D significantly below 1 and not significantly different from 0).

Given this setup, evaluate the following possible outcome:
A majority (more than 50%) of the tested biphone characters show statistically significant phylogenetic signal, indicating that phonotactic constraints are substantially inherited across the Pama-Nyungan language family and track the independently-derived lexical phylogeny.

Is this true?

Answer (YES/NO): NO